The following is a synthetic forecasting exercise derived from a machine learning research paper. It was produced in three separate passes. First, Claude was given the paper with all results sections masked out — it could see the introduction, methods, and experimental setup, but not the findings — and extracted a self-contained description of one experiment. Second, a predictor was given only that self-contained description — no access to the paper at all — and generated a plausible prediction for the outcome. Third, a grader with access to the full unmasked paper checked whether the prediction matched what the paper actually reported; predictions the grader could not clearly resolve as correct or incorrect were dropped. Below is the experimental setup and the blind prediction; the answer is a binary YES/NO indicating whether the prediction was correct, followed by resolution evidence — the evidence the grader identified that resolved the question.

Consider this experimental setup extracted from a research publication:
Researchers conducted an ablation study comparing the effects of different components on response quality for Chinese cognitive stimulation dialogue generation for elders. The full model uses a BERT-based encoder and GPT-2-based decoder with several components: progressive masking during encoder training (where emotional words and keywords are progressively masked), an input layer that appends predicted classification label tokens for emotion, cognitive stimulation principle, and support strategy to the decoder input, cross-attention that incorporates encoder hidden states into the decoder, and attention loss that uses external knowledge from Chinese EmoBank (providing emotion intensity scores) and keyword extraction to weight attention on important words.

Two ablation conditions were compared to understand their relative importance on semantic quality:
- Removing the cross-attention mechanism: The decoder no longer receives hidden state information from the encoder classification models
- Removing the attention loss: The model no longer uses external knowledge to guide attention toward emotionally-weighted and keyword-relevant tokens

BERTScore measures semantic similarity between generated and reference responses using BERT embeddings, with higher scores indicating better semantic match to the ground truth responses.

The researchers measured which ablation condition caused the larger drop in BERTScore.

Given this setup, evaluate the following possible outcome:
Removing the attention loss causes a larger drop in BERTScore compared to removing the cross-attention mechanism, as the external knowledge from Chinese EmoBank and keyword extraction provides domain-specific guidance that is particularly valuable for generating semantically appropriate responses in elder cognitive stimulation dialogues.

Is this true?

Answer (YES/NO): YES